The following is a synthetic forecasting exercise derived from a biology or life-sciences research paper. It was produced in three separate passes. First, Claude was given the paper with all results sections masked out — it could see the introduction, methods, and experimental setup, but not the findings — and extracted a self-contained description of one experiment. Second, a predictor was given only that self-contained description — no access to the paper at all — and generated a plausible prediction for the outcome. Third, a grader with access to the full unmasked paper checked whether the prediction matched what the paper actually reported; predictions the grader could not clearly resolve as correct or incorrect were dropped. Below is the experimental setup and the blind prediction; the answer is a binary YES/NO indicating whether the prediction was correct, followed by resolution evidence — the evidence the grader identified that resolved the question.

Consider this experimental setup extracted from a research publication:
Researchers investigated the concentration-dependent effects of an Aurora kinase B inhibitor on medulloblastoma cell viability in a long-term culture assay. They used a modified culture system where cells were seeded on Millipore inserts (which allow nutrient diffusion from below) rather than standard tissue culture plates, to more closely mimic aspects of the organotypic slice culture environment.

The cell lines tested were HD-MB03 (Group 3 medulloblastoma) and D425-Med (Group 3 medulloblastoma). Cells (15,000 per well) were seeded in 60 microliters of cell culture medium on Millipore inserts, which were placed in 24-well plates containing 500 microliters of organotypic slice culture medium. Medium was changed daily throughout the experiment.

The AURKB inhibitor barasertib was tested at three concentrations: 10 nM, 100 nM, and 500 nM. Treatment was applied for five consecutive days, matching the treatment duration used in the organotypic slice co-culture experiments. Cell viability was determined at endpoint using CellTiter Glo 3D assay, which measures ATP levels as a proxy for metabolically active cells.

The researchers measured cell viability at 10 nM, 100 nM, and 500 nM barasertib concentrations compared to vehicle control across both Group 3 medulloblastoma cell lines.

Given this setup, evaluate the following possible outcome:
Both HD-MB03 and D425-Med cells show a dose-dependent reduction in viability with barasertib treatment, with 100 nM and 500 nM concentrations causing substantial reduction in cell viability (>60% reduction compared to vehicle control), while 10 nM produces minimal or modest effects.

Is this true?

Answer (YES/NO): NO